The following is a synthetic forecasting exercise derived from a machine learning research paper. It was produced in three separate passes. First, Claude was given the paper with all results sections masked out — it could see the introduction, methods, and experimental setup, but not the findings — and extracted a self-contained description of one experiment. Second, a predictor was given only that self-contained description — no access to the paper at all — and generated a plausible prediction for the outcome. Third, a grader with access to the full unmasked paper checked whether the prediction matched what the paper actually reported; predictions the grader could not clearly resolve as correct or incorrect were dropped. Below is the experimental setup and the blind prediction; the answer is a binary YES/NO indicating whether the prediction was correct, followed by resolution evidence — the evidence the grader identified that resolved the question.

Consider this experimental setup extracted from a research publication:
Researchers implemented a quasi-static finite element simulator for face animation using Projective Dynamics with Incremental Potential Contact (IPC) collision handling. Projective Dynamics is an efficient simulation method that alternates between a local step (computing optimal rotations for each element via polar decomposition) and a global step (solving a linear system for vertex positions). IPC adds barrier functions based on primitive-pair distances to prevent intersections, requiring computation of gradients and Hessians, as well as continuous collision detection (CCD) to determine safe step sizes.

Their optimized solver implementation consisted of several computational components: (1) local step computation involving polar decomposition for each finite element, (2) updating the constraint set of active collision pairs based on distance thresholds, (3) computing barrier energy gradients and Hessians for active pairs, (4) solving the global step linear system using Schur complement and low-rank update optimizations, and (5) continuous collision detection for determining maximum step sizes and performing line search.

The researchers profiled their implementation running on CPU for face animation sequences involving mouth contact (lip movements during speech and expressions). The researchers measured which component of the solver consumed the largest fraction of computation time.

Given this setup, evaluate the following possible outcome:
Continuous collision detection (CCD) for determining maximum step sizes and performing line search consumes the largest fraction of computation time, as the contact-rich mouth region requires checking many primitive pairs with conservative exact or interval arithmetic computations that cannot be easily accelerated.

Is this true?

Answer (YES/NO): NO